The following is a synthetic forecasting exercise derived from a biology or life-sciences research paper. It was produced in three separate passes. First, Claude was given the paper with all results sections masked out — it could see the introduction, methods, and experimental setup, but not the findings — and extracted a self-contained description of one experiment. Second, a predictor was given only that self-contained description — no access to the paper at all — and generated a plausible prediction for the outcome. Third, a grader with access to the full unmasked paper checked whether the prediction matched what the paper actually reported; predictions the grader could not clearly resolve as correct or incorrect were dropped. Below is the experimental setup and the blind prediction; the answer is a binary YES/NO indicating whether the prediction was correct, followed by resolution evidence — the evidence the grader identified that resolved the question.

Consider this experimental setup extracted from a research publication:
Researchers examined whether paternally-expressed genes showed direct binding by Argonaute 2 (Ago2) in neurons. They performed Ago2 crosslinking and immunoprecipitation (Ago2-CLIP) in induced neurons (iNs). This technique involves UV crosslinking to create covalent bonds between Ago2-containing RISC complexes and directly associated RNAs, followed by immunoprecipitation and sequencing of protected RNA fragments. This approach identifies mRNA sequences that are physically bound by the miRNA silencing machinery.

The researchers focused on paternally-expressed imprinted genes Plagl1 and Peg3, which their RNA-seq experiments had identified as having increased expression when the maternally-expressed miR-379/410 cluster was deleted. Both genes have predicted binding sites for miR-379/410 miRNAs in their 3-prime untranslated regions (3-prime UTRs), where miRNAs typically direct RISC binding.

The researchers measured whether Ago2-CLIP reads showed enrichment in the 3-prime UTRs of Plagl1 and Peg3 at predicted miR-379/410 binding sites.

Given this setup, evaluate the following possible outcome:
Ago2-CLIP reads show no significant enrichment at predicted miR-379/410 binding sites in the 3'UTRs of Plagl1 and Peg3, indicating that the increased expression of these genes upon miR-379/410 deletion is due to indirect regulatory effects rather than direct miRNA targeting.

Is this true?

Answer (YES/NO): NO